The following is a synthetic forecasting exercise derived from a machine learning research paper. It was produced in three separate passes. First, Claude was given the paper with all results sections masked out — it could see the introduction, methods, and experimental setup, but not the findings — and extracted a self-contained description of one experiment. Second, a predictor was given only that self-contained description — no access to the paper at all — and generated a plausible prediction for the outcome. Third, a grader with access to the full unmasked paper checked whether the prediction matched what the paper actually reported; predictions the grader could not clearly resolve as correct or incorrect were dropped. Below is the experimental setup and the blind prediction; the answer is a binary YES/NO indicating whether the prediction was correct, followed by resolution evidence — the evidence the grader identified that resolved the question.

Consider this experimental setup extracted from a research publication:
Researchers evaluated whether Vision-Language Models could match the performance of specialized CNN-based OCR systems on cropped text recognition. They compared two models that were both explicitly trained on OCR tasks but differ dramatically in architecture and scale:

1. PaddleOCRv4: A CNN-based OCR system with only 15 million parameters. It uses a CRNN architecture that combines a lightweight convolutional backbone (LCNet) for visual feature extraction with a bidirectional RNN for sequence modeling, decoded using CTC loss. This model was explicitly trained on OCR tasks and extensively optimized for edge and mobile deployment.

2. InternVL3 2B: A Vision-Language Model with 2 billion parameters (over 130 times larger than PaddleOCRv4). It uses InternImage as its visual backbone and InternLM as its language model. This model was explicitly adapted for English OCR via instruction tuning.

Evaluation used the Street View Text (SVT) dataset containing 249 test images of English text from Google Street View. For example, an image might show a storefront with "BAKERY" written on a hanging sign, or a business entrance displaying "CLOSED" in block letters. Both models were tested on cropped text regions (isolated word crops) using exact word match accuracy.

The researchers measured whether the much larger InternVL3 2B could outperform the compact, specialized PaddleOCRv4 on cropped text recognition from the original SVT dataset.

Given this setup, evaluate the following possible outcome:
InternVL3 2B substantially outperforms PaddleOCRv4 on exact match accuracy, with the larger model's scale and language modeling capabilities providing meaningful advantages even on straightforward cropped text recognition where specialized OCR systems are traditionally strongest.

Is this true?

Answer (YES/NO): NO